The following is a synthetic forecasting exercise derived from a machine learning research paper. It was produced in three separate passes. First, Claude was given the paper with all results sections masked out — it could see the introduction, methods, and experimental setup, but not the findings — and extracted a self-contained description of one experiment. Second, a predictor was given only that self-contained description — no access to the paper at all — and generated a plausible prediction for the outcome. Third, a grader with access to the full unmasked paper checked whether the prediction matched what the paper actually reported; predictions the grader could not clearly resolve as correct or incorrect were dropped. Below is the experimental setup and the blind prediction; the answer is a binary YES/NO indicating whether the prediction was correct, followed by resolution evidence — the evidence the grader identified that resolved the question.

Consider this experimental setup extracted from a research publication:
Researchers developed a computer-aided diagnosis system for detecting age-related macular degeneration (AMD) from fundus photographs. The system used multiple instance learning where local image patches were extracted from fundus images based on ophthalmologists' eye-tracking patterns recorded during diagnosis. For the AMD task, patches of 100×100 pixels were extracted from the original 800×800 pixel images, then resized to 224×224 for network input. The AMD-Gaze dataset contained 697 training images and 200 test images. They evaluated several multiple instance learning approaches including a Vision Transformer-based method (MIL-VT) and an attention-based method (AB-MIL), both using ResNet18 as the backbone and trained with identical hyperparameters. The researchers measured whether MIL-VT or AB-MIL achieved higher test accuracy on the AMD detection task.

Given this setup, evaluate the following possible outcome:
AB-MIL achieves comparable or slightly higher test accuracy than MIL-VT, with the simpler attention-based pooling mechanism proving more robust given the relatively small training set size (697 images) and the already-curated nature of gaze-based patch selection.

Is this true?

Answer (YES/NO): YES